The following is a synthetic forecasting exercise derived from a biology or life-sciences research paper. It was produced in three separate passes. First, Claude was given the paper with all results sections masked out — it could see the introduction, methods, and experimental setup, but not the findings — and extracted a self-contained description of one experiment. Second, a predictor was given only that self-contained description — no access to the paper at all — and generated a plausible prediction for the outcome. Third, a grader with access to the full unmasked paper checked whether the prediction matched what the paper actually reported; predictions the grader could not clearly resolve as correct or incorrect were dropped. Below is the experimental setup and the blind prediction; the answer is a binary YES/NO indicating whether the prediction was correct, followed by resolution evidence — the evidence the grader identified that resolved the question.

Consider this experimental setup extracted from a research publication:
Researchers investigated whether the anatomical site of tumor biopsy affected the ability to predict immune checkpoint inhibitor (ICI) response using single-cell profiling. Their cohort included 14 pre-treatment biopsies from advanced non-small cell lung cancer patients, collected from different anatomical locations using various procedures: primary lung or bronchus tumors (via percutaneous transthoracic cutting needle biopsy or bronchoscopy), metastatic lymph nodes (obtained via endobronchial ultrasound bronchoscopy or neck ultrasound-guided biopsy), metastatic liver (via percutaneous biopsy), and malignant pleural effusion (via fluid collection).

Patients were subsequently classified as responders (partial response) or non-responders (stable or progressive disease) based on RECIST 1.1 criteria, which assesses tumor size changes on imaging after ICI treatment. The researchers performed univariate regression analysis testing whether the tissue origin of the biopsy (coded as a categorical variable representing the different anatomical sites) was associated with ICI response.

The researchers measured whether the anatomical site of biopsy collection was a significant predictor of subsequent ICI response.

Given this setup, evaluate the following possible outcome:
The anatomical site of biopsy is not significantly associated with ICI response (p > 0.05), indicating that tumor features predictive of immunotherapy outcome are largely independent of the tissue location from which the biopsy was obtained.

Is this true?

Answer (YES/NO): YES